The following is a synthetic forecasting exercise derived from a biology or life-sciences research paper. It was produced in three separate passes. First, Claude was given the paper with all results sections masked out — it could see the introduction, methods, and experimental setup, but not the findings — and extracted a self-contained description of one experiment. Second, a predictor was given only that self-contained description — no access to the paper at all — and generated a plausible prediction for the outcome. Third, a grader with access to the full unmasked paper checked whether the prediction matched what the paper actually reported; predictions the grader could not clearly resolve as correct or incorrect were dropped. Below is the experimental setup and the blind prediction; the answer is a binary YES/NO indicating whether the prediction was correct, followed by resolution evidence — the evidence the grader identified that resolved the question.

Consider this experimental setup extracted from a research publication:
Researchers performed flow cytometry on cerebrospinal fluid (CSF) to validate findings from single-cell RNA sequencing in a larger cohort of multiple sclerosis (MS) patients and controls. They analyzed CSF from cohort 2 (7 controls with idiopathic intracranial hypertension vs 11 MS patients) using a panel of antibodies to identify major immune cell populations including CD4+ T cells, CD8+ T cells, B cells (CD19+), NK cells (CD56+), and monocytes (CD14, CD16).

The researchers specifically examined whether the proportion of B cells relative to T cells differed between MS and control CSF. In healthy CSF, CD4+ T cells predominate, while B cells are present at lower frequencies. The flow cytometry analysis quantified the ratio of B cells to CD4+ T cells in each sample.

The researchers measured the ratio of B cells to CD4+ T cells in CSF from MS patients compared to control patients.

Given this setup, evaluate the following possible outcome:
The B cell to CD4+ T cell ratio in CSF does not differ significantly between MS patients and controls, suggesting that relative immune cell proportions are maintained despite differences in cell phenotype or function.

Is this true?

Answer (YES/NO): NO